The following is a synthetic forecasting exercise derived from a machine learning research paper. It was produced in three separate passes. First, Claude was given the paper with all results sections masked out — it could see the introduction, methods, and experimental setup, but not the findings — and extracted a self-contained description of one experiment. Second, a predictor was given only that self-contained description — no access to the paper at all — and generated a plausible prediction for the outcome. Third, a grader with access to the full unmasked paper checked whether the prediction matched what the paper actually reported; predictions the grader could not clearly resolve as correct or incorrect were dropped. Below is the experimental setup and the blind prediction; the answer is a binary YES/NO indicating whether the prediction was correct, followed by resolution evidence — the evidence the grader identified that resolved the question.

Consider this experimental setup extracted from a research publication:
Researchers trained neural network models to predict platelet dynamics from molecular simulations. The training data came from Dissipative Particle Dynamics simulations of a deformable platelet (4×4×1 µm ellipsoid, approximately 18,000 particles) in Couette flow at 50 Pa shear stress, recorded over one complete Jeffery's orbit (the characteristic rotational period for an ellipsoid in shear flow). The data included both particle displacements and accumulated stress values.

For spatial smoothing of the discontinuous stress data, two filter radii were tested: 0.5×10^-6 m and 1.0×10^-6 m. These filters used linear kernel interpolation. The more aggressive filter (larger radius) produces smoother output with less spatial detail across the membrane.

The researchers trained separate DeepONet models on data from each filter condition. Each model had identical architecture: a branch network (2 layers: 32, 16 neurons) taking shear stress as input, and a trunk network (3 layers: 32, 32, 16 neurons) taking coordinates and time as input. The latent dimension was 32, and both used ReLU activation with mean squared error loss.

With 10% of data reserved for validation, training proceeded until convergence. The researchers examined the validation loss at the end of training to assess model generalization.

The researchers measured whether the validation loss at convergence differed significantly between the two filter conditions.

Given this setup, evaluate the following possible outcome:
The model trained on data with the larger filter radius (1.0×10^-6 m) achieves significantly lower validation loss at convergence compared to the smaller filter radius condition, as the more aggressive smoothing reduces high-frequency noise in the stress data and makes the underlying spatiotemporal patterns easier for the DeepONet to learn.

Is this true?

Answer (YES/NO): YES